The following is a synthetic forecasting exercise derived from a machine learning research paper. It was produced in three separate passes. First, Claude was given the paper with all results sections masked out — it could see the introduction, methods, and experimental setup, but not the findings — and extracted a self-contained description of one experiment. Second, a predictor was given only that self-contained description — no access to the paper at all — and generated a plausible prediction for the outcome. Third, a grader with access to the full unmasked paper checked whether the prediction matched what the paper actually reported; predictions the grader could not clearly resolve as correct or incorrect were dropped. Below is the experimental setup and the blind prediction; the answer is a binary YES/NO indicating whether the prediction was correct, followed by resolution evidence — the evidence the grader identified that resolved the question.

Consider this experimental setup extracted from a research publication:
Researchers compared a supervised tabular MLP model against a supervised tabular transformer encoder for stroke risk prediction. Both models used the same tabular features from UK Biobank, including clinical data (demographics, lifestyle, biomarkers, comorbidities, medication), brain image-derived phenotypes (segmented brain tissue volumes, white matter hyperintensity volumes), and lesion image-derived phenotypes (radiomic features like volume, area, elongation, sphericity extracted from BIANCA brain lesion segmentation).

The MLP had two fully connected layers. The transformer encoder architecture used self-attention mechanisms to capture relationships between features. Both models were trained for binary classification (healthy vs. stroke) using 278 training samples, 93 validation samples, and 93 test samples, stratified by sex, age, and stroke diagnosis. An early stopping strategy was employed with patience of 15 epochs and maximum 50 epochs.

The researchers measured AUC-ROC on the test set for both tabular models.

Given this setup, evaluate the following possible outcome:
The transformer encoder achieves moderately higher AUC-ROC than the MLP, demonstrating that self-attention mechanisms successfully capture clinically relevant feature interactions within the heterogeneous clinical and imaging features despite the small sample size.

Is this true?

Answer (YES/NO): NO